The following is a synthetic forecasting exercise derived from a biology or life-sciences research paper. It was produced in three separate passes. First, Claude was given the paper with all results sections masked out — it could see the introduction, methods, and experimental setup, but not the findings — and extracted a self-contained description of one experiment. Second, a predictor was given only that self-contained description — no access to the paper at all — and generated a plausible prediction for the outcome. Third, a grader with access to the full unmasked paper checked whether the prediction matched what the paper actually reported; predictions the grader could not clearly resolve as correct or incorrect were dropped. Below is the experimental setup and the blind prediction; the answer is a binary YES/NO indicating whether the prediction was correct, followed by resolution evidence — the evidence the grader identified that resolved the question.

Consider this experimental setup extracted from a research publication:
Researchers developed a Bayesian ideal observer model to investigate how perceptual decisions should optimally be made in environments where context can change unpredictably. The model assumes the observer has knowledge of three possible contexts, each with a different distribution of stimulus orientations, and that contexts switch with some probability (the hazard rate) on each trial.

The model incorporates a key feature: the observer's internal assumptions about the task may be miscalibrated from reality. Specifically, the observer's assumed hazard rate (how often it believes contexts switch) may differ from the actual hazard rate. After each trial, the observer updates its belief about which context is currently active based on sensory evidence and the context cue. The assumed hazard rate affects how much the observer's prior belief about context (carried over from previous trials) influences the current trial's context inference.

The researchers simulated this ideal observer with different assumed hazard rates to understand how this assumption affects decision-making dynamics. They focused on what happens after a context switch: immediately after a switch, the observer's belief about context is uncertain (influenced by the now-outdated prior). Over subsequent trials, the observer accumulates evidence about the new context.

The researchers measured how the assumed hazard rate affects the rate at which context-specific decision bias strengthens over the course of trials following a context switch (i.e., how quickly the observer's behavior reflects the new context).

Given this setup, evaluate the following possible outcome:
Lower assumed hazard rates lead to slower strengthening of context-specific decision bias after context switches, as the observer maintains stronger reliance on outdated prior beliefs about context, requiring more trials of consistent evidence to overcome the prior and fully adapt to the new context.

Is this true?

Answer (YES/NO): YES